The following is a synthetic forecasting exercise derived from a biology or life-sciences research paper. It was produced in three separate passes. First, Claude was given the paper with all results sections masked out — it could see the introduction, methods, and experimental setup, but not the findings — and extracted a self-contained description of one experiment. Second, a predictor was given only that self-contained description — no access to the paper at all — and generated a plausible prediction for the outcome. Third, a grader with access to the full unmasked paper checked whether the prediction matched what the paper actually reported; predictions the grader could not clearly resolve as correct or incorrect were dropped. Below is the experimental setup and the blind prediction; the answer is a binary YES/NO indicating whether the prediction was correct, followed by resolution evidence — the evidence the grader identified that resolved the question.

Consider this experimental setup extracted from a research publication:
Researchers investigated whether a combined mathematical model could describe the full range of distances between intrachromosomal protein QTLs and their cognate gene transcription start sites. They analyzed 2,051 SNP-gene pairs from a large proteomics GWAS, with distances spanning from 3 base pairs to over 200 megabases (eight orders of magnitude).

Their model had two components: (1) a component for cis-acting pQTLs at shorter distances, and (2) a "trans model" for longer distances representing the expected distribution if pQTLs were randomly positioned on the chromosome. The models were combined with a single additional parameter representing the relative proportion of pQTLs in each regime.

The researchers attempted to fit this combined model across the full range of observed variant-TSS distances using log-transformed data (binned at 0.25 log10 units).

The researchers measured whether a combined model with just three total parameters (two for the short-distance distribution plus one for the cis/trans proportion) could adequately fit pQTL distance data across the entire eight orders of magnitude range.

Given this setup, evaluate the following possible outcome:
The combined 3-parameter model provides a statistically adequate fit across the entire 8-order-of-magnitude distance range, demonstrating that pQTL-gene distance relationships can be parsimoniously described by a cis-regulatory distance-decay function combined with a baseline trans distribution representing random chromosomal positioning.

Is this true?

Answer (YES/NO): YES